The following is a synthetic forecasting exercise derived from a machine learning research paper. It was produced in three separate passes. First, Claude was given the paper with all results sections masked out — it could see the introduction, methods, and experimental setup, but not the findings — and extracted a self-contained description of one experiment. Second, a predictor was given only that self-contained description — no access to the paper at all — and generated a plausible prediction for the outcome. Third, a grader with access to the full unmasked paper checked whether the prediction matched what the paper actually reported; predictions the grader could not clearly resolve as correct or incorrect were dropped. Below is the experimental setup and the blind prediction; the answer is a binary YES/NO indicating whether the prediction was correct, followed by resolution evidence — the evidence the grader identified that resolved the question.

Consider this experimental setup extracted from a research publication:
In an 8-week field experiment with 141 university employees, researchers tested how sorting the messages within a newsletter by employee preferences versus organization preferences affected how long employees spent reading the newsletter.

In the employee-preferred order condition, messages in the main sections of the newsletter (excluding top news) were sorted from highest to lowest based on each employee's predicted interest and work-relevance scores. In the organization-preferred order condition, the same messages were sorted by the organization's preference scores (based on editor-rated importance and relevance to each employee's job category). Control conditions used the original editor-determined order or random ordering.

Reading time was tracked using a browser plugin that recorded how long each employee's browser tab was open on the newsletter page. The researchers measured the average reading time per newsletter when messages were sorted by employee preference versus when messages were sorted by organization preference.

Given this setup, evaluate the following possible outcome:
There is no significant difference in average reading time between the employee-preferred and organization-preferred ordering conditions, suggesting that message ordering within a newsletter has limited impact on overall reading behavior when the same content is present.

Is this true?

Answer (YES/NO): YES